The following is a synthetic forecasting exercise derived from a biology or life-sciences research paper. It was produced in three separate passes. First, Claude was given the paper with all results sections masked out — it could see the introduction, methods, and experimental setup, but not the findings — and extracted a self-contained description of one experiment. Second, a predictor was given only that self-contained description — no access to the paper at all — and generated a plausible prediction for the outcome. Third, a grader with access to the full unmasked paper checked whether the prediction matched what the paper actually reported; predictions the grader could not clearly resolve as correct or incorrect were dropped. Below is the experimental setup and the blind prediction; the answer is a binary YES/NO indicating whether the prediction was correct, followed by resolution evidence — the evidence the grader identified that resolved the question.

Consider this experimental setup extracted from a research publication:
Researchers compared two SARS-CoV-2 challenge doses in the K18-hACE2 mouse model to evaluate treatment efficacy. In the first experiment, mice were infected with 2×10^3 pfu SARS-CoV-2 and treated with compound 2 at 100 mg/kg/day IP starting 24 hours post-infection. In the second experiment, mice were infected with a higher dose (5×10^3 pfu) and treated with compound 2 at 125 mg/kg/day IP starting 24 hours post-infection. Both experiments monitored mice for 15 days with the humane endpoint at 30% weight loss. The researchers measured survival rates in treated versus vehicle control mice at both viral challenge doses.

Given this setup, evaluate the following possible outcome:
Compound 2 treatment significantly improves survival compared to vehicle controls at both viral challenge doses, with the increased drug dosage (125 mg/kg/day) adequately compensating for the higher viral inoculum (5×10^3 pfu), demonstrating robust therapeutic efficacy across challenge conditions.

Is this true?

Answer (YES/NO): NO